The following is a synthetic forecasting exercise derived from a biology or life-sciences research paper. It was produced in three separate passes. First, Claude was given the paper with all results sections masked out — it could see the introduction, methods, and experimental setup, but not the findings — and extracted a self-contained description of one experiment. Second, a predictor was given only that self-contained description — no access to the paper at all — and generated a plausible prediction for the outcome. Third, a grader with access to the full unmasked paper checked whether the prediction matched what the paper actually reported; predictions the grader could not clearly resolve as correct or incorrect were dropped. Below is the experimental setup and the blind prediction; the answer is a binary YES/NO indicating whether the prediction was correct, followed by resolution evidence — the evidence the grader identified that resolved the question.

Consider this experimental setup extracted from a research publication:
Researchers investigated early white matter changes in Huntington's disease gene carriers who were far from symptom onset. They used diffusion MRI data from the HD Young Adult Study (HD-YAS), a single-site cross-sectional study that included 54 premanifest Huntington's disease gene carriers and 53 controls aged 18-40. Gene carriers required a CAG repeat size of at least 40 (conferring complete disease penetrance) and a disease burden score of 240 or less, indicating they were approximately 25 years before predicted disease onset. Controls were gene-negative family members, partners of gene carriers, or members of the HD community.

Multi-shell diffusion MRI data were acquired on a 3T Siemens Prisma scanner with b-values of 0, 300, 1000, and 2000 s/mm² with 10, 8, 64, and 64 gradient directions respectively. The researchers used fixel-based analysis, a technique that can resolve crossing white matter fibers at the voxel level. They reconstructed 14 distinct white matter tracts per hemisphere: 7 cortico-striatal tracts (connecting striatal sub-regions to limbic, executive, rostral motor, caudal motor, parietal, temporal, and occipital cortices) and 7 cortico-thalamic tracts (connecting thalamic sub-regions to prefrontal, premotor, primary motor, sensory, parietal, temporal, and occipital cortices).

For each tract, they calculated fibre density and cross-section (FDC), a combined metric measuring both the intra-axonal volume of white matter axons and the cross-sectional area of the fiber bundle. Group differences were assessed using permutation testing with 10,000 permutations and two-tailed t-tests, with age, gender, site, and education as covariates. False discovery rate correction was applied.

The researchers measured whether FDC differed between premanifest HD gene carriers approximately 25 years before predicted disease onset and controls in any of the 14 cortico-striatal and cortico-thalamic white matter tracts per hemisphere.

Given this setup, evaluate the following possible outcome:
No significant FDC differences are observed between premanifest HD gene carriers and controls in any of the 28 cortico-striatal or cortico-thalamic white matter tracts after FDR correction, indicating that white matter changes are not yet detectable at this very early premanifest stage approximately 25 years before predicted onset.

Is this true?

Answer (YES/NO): YES